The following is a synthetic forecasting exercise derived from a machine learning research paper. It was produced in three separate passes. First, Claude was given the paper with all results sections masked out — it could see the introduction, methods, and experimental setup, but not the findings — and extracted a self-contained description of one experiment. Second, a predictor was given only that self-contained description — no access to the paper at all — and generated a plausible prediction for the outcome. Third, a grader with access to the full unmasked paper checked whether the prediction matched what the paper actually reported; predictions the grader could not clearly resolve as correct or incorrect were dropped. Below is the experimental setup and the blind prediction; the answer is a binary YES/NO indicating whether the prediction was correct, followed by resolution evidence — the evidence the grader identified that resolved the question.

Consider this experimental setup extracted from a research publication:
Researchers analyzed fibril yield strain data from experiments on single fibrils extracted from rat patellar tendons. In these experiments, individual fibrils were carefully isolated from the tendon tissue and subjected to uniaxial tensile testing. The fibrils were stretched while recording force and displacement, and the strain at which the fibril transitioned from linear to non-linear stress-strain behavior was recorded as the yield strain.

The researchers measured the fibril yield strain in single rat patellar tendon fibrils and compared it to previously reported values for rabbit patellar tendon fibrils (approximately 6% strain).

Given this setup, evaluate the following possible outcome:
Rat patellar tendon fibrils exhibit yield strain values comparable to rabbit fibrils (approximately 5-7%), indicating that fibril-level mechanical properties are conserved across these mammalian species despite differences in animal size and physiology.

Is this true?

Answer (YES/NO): NO